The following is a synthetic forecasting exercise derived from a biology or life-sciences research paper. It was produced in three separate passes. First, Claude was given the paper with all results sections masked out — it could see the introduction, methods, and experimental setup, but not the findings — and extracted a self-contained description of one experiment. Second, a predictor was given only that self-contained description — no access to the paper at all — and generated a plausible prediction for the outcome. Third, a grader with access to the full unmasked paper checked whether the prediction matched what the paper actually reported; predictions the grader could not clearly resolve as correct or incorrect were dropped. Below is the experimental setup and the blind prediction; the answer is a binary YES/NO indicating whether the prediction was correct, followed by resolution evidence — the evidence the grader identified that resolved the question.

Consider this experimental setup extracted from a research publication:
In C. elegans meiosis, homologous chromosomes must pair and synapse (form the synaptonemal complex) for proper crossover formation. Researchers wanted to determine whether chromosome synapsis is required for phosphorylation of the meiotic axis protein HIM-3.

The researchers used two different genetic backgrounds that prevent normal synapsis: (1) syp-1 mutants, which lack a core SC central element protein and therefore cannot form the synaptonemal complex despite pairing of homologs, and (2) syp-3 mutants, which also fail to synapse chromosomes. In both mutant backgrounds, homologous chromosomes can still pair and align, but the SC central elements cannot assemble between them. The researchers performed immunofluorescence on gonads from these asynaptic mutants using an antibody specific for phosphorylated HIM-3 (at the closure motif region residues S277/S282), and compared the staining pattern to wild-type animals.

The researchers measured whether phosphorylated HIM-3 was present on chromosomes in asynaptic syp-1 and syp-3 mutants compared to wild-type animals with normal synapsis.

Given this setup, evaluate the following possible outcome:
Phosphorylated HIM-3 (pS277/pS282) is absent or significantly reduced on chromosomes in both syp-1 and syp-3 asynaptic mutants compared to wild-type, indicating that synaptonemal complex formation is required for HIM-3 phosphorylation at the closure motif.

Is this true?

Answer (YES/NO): YES